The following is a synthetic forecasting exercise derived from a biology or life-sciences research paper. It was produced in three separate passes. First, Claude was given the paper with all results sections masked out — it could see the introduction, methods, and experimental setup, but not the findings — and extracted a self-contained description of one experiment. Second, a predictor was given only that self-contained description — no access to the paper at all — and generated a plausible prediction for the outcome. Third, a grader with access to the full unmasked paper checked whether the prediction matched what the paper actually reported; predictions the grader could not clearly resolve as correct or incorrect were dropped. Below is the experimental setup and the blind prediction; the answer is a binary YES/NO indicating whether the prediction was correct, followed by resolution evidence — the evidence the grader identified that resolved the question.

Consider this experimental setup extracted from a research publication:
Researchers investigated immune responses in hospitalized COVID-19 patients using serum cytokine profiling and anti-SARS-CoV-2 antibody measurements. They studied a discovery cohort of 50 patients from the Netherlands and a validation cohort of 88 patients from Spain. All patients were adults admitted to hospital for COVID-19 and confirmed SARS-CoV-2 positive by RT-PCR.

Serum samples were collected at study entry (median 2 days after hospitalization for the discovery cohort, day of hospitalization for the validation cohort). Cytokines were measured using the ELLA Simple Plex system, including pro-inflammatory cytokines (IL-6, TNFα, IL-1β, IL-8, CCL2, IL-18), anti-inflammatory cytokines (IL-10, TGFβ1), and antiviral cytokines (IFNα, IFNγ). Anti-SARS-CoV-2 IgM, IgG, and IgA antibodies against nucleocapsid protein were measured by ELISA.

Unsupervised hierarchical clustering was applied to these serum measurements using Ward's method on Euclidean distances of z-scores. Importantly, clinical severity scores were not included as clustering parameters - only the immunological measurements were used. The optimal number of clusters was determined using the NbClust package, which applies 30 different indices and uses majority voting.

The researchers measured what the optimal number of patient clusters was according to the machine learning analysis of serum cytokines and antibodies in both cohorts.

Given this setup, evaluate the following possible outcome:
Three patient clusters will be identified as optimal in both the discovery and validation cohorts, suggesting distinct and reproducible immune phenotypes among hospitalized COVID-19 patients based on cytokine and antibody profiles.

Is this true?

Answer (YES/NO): YES